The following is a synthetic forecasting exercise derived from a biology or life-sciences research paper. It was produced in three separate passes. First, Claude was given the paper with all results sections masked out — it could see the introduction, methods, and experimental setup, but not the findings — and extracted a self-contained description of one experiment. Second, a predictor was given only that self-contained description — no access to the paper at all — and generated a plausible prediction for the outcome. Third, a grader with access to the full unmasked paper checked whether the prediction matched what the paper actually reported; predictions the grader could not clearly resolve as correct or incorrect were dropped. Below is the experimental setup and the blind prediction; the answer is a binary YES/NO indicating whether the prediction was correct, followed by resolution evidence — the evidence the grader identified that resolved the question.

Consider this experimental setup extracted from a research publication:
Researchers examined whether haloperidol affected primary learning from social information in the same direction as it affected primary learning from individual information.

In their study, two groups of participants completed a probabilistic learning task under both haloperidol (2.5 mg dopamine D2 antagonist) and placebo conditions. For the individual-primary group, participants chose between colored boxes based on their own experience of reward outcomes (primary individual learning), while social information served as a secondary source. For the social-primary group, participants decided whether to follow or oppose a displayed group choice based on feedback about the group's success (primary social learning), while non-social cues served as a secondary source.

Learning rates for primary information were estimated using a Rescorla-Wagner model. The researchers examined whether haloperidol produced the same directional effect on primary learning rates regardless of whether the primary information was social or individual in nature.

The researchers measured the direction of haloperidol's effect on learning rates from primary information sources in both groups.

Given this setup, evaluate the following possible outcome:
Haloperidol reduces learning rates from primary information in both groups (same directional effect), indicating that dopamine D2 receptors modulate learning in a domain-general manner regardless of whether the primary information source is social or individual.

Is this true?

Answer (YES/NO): YES